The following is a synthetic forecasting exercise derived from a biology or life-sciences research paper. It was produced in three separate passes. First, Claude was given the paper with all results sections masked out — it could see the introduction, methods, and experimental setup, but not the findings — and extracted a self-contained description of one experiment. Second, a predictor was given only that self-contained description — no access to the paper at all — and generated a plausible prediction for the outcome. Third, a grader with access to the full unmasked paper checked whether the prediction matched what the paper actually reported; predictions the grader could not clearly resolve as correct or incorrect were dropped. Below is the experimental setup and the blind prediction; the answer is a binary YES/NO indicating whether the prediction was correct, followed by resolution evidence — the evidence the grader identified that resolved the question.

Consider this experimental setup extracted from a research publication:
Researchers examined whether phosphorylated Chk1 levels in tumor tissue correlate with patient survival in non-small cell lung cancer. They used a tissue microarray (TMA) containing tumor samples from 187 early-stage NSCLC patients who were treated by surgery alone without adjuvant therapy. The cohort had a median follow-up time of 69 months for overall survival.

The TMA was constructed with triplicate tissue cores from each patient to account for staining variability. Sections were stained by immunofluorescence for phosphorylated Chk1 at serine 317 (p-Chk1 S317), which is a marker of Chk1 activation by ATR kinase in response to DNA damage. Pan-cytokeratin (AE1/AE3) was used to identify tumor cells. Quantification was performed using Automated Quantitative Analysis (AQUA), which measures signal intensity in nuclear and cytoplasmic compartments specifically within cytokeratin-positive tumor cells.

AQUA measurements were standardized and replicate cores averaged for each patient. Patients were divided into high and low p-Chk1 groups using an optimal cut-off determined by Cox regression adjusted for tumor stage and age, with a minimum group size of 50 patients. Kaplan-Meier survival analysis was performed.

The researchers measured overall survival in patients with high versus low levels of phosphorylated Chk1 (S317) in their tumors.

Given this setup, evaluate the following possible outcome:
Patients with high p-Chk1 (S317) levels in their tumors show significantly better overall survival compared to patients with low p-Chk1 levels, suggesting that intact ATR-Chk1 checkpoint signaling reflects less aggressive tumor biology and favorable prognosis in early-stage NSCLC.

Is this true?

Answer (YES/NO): YES